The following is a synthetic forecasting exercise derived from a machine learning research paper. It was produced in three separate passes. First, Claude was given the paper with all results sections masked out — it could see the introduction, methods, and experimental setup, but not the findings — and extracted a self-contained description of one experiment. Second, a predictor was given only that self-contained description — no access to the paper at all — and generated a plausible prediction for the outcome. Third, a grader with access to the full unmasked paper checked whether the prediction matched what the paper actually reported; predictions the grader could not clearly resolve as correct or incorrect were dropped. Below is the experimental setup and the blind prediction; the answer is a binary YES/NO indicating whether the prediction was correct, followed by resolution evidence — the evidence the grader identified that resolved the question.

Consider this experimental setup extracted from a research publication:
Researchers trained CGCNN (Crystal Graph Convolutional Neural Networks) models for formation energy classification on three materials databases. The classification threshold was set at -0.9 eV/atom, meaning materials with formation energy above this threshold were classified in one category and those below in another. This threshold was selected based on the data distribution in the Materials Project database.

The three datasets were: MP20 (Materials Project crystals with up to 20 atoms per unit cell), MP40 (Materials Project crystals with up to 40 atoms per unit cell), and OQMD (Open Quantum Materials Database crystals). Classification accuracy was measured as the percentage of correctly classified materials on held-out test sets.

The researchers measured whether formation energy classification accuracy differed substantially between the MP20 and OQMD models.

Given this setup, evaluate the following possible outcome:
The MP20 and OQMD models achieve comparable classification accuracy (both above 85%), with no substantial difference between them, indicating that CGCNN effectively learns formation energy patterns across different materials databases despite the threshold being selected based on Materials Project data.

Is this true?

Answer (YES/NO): YES